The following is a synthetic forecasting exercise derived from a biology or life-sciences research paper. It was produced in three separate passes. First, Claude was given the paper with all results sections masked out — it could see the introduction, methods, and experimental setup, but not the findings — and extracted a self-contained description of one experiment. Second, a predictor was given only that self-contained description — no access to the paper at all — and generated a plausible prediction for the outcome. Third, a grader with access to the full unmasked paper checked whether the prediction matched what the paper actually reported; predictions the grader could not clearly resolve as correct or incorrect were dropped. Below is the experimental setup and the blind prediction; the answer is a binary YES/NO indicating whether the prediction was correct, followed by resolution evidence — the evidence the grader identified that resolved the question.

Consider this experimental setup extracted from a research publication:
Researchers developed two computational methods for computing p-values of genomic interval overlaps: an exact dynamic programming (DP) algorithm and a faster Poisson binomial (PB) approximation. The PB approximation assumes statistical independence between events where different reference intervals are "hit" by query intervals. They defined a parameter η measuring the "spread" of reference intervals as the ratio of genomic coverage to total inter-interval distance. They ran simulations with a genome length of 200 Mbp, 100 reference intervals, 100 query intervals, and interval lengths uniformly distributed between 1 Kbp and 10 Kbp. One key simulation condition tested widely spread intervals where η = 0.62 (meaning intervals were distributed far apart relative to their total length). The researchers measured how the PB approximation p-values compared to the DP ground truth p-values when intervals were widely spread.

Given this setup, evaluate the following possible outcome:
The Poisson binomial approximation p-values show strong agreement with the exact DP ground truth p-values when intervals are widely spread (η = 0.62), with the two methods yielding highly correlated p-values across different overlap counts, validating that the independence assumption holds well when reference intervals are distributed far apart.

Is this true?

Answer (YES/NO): NO